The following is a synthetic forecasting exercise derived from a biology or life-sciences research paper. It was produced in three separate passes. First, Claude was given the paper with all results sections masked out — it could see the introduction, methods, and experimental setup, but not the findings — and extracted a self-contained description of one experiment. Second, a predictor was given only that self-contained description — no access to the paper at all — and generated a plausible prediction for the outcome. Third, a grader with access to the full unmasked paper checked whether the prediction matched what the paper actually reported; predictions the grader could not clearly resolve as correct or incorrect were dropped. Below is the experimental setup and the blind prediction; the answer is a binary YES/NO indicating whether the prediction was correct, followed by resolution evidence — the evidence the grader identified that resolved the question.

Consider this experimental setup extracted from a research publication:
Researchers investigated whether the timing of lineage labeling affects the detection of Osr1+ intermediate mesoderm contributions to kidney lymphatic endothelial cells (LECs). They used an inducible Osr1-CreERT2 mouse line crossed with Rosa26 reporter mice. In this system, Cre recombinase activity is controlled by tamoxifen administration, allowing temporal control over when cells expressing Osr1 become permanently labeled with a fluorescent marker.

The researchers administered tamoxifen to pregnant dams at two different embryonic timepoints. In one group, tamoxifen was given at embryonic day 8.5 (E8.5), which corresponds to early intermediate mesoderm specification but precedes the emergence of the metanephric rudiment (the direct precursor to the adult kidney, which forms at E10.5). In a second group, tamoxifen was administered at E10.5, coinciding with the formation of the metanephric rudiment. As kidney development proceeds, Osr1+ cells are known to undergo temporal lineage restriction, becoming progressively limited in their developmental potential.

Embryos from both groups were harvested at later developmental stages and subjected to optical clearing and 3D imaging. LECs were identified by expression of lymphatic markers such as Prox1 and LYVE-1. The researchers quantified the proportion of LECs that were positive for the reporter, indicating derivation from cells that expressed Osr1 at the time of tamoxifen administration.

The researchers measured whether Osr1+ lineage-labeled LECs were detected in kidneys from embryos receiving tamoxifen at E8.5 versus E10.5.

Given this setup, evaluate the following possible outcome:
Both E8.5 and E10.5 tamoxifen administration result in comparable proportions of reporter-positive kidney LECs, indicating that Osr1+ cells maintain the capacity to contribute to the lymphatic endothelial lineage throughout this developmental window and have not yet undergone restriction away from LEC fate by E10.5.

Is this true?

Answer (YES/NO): NO